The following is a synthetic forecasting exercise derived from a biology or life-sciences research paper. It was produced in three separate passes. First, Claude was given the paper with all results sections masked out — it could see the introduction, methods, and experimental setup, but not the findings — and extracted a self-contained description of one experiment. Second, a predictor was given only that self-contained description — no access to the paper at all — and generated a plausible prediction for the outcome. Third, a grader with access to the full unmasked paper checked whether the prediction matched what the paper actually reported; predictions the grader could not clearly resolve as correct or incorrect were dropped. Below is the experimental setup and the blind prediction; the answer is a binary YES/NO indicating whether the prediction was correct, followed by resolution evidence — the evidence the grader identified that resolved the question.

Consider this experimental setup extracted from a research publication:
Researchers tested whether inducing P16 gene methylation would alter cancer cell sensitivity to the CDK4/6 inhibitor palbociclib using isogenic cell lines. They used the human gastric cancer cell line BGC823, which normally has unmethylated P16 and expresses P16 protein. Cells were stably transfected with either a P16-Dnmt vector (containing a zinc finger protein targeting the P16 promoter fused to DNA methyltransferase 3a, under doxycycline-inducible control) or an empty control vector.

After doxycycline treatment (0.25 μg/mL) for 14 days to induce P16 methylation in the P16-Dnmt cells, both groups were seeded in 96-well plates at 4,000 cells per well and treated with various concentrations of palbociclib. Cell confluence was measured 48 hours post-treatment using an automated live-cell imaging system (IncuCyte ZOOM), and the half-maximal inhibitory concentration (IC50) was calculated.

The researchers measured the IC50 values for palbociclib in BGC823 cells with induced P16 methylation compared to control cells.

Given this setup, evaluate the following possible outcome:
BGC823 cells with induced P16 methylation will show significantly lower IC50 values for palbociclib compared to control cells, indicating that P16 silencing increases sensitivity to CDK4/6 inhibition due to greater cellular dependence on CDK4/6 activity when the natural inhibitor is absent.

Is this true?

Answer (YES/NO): YES